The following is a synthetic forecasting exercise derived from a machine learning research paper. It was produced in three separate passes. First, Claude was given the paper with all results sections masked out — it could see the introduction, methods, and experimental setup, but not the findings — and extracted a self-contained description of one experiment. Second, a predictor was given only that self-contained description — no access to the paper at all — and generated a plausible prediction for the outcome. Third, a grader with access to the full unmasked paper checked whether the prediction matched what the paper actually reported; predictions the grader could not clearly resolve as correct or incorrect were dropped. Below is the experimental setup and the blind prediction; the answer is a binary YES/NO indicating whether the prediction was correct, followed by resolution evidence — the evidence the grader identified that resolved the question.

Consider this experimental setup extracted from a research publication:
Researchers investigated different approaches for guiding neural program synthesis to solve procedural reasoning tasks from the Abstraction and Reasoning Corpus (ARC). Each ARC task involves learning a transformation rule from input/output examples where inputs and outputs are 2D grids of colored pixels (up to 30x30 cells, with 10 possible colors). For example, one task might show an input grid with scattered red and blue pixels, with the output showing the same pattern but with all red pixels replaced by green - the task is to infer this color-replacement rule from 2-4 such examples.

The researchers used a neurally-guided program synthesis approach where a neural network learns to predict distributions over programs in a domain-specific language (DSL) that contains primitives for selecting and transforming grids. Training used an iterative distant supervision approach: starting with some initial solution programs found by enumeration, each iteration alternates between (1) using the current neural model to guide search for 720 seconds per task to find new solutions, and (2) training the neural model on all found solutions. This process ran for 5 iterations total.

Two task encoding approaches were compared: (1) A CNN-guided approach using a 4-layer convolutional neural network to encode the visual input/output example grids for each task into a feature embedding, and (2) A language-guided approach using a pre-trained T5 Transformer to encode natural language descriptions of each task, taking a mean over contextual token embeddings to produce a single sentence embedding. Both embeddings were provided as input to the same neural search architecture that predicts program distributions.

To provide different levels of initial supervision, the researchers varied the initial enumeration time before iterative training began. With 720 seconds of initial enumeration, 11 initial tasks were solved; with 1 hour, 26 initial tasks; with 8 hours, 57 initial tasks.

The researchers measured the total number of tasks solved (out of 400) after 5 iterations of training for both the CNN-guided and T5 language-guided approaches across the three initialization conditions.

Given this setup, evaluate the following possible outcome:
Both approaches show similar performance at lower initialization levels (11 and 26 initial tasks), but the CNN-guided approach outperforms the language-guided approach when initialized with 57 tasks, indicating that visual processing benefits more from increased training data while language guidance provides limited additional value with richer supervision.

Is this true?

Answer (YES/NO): NO